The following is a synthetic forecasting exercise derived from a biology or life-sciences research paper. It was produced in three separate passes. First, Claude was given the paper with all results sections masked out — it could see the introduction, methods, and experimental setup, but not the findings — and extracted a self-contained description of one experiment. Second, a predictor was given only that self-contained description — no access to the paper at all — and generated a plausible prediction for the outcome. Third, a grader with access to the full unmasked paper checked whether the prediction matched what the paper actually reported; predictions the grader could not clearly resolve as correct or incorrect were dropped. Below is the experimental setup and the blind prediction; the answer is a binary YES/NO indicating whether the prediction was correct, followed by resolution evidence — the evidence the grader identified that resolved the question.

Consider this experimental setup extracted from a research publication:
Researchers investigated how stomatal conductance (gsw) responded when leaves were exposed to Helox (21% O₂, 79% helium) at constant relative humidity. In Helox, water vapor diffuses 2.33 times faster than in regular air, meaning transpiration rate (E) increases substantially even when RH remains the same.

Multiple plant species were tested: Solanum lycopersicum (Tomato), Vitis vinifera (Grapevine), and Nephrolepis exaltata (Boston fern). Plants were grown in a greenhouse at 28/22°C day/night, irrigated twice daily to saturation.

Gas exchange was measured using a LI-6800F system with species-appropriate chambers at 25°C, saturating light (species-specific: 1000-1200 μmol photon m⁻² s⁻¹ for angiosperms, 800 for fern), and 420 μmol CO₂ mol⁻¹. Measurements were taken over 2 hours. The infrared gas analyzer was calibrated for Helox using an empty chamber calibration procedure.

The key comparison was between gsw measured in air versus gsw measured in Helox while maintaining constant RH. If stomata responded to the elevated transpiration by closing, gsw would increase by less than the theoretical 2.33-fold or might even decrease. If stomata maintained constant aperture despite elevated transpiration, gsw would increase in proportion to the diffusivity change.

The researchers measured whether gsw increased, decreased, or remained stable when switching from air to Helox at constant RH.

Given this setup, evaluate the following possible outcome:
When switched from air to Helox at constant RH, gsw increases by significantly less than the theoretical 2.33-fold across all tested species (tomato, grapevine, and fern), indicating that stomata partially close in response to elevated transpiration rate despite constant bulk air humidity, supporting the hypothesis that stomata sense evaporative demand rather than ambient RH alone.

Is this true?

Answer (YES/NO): NO